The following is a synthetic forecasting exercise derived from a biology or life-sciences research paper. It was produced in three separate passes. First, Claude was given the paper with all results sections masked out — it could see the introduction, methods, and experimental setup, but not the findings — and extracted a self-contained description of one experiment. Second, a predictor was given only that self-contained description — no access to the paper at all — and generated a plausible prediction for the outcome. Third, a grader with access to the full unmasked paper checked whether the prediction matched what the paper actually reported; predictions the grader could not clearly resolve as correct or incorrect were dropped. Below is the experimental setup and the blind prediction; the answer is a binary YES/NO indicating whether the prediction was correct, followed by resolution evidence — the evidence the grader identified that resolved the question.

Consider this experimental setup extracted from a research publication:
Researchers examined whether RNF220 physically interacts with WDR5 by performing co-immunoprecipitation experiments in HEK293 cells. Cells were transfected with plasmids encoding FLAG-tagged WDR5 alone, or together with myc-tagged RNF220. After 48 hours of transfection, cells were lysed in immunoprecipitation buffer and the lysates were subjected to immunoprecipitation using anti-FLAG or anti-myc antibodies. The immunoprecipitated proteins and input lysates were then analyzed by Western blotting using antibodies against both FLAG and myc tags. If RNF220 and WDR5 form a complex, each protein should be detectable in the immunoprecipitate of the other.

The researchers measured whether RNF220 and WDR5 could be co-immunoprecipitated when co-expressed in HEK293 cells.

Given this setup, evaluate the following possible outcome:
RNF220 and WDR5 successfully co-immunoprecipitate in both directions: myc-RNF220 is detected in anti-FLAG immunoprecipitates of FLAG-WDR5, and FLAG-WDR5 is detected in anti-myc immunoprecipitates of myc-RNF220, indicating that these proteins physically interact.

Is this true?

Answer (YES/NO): YES